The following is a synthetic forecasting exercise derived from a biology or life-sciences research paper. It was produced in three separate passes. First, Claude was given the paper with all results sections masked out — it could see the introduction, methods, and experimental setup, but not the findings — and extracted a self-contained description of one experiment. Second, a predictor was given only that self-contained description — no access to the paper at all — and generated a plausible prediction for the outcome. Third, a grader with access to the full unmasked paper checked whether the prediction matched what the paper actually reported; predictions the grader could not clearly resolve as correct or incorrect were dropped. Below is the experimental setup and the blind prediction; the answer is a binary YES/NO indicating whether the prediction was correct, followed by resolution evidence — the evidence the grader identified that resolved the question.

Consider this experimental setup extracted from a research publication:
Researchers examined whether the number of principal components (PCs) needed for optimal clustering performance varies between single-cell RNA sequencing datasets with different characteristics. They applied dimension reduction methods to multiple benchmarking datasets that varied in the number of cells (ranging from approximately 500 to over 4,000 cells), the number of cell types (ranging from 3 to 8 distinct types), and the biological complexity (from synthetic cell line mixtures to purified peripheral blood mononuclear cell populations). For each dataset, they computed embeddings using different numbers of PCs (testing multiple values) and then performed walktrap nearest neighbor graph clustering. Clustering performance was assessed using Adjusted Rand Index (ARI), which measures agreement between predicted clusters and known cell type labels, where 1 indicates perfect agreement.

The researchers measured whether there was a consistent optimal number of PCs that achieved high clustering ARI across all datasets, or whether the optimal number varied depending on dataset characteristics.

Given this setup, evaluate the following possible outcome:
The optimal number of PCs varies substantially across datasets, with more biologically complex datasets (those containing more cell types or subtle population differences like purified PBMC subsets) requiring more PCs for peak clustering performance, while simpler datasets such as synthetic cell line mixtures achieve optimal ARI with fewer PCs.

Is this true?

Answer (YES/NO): NO